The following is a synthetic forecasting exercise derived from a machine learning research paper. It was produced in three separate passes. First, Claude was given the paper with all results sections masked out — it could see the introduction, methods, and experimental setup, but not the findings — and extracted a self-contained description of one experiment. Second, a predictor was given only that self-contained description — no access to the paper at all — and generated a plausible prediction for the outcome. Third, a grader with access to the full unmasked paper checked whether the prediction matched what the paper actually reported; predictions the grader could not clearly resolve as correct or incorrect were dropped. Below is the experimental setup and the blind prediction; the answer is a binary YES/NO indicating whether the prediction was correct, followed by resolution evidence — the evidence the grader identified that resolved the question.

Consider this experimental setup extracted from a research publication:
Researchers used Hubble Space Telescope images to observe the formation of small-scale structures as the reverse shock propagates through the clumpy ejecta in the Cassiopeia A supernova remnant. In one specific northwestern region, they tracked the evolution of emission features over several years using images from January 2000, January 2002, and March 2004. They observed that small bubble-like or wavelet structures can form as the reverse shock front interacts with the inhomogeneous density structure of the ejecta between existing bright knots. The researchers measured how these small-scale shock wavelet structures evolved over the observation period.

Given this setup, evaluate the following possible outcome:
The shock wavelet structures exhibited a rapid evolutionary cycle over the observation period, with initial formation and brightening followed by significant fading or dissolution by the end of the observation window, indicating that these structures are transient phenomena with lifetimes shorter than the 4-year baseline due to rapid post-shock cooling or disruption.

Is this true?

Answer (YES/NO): NO